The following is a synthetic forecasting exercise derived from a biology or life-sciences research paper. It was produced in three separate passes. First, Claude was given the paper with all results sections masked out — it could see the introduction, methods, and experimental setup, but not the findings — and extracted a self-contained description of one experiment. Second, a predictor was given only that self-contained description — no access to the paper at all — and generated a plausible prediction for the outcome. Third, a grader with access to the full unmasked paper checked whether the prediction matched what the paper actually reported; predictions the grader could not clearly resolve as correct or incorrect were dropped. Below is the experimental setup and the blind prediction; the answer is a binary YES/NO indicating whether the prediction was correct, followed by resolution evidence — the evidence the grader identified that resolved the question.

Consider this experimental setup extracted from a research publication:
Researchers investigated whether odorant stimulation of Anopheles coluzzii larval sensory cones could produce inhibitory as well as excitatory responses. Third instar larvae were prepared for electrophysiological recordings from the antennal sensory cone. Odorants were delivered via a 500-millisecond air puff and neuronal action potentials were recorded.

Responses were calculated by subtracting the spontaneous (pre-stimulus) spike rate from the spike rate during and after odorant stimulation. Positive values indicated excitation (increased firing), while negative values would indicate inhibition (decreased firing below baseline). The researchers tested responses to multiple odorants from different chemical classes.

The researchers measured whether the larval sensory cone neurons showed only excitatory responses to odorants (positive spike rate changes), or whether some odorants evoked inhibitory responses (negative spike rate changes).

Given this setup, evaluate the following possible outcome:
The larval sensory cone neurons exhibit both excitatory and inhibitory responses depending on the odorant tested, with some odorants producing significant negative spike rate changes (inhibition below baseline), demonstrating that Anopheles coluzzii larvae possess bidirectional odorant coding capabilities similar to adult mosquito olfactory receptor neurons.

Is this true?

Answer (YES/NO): YES